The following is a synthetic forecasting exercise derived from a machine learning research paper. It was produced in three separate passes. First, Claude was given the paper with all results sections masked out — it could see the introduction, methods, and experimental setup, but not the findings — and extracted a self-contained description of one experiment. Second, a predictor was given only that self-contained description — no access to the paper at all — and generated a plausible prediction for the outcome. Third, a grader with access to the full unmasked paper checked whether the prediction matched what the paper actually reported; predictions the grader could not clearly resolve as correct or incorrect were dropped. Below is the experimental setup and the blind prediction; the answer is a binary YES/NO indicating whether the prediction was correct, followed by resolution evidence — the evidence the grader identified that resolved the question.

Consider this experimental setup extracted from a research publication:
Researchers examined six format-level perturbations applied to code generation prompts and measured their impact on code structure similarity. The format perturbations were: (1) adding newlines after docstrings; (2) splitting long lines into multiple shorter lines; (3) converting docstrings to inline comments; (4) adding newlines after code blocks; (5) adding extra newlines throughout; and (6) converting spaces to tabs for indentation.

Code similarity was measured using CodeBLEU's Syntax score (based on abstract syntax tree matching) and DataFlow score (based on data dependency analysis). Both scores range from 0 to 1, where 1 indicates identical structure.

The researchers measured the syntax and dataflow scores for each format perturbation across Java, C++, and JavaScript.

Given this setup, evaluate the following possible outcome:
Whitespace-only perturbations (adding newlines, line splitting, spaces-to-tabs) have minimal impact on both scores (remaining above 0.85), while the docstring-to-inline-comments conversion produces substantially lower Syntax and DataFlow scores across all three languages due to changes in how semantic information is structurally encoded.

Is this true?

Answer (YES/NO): NO